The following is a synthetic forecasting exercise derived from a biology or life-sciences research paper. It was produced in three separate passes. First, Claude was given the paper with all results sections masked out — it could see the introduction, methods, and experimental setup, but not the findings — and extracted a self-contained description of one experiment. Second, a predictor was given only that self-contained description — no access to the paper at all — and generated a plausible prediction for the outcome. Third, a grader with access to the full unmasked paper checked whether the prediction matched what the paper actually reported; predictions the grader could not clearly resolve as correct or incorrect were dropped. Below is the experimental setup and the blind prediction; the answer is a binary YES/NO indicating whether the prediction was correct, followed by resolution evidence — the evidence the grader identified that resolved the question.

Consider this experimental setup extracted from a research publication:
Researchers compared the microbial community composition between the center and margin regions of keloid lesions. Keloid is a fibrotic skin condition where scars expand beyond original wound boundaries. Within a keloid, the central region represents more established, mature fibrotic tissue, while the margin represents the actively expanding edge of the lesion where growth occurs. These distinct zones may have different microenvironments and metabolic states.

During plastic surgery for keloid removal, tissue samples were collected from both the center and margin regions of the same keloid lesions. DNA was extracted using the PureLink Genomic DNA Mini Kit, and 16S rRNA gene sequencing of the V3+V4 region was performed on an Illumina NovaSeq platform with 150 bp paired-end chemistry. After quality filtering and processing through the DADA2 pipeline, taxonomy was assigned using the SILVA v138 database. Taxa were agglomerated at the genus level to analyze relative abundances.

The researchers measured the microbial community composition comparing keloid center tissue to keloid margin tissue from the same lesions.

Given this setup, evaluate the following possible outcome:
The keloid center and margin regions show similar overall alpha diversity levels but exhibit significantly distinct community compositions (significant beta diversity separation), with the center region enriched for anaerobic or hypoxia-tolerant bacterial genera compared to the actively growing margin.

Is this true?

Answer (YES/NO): NO